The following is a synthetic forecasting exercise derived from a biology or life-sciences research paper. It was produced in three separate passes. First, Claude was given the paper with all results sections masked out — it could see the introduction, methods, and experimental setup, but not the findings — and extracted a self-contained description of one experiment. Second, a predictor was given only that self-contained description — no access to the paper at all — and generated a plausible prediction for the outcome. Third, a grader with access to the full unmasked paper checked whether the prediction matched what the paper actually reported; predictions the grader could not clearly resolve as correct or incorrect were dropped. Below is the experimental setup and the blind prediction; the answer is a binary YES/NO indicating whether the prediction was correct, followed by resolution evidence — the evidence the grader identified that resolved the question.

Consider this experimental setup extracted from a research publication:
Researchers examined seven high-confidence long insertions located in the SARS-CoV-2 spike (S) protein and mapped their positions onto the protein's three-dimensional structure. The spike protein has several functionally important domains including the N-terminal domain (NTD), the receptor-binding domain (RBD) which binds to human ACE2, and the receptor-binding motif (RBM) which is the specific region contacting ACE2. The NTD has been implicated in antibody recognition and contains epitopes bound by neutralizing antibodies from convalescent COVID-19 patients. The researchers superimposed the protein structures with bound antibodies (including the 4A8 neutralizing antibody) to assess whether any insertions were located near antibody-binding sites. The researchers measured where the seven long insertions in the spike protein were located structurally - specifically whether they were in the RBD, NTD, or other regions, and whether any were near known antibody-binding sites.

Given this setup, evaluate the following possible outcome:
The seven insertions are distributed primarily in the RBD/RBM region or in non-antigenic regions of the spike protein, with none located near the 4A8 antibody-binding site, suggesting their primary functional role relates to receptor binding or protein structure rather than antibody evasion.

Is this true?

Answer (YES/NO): NO